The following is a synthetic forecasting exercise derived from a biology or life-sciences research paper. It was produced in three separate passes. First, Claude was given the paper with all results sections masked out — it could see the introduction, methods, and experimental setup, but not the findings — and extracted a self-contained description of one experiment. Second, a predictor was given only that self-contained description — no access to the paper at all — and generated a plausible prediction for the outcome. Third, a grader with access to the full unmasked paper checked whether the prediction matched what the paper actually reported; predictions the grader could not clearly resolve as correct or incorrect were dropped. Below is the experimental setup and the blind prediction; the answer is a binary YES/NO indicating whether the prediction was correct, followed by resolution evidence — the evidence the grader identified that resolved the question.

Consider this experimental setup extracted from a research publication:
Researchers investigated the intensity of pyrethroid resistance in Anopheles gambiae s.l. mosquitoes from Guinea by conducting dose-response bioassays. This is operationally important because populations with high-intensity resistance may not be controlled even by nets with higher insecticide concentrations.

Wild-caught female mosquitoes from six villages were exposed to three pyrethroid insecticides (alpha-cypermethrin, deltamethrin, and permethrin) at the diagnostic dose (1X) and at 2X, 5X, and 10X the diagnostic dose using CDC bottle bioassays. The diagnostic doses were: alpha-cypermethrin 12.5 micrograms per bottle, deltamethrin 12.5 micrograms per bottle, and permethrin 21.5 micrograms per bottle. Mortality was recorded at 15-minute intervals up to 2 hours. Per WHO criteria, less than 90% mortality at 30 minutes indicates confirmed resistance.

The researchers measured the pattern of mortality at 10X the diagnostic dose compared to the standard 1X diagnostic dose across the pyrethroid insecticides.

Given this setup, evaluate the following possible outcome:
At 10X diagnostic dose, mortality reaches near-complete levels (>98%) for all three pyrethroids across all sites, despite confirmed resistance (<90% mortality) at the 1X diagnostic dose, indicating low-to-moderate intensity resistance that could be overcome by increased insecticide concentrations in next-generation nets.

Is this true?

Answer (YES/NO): NO